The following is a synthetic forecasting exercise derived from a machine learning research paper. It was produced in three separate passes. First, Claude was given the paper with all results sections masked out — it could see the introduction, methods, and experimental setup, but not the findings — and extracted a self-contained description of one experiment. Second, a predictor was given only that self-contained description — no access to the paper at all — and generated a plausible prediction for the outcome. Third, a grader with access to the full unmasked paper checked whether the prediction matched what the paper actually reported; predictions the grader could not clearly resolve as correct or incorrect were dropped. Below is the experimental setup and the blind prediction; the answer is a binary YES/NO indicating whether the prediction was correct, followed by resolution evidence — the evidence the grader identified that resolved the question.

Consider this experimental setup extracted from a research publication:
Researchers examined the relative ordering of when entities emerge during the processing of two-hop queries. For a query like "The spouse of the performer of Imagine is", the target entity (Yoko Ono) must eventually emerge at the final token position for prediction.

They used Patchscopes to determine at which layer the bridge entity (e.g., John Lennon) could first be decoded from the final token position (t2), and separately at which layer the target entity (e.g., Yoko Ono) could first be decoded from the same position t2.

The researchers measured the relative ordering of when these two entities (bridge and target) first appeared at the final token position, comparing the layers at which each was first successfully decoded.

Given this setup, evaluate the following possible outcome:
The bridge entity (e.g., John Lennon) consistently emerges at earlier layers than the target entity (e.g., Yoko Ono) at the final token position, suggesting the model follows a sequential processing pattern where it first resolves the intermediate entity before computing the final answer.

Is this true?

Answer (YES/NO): NO